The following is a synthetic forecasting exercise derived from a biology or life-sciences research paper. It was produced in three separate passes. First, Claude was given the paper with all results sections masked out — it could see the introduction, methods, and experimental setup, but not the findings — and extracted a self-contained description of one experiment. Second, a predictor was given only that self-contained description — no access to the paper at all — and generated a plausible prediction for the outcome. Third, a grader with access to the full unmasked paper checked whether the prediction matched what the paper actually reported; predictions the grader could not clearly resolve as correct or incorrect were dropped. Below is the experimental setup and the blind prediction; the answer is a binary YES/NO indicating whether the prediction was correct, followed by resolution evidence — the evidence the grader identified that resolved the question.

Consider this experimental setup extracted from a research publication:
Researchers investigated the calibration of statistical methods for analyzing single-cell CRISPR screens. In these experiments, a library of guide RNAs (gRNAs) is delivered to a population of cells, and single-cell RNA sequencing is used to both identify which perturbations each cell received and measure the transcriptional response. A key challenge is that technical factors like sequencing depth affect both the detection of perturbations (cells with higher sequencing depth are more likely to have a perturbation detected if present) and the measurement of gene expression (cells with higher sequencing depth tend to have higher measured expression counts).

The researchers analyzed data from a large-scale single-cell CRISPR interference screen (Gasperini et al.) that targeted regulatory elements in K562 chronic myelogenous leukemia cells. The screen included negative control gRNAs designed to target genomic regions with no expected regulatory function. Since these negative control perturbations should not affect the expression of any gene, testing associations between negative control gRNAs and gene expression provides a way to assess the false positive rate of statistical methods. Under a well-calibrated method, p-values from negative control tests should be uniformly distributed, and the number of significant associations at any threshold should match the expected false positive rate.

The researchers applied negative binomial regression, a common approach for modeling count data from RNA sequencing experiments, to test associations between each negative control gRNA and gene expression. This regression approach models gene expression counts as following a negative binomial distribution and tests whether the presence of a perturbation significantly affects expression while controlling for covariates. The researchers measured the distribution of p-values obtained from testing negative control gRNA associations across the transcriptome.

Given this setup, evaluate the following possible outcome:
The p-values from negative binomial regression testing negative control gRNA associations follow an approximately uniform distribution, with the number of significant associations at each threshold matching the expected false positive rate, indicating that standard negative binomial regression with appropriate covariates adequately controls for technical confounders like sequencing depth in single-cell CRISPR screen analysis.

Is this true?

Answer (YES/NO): NO